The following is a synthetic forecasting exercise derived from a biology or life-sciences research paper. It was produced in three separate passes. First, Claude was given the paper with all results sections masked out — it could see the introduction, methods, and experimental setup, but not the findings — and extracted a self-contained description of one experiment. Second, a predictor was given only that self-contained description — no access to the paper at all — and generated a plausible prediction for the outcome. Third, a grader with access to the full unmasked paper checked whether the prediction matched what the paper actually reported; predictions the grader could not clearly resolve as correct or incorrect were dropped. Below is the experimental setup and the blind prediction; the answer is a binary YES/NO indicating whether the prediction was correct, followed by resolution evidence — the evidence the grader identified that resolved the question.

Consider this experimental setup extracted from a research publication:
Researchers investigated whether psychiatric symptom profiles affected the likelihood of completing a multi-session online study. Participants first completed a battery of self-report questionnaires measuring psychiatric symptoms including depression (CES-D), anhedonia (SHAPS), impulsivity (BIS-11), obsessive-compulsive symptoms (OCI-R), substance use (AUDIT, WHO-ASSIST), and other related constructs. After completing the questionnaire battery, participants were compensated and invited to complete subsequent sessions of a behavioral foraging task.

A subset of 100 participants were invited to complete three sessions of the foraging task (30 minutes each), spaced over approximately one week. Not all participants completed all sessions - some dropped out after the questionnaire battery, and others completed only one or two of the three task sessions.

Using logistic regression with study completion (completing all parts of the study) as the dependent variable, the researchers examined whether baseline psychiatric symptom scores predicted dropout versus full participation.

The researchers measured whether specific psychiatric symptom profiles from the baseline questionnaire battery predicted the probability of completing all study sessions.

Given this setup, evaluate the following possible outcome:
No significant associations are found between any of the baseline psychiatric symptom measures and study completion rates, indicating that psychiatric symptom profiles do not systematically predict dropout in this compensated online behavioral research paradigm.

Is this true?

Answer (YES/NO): NO